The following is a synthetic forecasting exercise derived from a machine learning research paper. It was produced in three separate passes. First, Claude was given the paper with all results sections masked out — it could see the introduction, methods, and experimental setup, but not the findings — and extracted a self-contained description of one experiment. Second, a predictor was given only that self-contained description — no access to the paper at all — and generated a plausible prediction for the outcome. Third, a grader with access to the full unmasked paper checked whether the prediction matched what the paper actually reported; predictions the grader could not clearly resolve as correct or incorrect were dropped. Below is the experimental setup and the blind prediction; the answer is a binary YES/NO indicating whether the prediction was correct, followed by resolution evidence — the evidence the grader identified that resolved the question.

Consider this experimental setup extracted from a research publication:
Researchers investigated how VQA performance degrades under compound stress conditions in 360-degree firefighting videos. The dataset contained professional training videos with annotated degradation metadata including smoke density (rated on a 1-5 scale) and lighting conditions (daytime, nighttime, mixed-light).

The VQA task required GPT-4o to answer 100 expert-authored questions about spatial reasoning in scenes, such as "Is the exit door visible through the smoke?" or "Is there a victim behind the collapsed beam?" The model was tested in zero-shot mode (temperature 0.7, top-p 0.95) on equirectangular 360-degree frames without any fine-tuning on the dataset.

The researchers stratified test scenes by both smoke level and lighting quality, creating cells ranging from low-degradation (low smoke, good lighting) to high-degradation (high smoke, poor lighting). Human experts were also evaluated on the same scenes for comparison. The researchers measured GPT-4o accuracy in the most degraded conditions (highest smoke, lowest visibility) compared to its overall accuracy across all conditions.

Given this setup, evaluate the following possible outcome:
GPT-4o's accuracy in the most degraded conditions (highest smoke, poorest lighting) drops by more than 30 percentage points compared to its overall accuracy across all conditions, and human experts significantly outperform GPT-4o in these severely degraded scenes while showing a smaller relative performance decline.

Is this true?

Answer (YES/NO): YES